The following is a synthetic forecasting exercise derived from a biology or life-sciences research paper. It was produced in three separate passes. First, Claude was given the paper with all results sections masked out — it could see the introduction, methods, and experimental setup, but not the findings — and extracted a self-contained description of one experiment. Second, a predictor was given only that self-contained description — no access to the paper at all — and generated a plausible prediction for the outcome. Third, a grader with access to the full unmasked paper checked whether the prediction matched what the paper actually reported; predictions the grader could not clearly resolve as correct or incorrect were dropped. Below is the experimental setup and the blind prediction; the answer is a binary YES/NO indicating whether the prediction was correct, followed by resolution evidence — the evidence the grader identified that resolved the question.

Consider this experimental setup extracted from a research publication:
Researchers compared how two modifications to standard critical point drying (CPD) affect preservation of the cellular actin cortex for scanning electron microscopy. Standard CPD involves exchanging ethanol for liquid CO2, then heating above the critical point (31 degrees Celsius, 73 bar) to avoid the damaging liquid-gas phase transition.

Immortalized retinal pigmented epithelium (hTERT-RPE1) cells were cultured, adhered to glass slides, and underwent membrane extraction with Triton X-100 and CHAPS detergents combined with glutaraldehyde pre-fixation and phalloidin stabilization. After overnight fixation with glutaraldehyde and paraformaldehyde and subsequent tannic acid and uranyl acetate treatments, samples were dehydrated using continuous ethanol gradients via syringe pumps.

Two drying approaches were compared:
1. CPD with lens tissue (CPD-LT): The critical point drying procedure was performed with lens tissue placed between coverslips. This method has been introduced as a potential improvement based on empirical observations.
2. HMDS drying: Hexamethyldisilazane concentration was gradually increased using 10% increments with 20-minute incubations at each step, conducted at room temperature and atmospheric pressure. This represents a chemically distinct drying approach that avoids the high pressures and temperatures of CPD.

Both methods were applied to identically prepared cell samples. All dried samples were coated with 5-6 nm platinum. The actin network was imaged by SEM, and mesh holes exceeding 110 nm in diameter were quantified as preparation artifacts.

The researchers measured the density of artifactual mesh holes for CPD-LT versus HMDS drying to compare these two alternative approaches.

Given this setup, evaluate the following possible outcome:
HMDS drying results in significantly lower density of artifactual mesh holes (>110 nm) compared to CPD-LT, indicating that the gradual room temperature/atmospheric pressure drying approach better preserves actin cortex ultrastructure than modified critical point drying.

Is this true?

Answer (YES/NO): NO